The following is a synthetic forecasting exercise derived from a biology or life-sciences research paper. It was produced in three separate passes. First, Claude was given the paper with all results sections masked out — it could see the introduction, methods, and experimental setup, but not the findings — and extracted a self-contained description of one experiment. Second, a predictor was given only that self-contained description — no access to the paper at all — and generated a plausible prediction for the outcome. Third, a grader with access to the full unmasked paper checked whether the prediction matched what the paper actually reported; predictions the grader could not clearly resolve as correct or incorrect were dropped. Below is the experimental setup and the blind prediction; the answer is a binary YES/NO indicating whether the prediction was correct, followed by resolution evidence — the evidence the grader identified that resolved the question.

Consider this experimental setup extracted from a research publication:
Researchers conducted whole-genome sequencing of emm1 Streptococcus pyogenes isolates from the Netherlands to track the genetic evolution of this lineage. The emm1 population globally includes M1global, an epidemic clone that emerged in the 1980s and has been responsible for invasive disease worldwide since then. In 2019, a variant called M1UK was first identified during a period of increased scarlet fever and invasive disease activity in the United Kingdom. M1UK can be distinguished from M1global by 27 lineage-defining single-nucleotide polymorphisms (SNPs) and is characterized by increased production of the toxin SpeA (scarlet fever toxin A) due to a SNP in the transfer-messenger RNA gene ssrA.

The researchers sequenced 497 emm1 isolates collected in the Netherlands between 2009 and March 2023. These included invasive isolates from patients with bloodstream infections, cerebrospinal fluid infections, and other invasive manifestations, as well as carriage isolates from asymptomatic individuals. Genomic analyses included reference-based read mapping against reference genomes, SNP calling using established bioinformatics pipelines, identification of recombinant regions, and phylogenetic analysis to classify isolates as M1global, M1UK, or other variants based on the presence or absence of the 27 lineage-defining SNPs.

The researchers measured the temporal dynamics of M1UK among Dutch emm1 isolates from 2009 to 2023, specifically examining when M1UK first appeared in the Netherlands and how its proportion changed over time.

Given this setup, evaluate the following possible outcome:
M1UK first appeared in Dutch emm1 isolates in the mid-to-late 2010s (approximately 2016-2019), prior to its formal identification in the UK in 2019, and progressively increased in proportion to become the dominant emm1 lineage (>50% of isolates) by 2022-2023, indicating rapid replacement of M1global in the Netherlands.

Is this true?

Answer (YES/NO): NO